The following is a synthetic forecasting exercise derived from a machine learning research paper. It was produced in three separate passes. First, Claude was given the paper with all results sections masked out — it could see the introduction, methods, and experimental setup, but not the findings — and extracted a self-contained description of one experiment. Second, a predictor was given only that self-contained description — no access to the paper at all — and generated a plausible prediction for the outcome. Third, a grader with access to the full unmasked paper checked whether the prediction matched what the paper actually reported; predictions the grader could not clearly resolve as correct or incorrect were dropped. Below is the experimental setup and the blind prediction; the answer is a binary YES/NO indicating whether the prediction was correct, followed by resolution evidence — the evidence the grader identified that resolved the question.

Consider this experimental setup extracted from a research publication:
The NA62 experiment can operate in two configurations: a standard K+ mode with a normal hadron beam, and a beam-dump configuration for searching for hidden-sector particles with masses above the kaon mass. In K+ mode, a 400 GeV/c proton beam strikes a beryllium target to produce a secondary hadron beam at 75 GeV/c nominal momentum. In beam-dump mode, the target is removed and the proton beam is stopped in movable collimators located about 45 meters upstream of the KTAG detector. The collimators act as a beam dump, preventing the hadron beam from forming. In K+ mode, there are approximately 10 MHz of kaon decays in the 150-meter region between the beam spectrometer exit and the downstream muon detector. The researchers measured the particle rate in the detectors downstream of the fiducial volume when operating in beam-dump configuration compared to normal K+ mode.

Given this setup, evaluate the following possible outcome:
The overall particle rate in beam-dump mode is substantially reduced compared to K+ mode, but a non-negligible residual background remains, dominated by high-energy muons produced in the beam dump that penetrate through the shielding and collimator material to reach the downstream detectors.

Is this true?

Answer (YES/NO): YES